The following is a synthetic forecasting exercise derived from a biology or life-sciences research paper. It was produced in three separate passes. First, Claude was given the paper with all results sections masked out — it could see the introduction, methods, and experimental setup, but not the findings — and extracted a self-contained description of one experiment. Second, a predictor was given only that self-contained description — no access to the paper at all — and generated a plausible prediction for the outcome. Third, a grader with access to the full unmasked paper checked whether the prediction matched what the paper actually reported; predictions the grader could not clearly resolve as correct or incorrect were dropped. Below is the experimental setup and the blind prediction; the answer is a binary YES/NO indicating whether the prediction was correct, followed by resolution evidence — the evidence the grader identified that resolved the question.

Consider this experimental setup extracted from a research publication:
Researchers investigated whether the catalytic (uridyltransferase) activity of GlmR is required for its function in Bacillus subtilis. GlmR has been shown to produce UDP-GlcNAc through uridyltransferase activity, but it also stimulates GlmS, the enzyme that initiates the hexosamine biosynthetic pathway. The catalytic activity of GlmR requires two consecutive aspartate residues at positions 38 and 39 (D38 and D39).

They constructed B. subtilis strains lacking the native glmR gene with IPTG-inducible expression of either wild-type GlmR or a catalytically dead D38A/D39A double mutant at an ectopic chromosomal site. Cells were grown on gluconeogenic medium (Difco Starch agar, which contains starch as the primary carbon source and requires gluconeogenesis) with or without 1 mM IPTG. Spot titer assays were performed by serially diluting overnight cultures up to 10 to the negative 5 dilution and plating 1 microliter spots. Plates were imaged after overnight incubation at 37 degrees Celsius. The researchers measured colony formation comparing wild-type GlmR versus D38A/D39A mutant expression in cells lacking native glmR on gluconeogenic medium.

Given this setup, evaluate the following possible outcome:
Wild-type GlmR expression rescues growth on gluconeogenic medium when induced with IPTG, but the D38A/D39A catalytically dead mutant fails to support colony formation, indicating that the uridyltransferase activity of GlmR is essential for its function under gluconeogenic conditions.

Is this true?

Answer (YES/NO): YES